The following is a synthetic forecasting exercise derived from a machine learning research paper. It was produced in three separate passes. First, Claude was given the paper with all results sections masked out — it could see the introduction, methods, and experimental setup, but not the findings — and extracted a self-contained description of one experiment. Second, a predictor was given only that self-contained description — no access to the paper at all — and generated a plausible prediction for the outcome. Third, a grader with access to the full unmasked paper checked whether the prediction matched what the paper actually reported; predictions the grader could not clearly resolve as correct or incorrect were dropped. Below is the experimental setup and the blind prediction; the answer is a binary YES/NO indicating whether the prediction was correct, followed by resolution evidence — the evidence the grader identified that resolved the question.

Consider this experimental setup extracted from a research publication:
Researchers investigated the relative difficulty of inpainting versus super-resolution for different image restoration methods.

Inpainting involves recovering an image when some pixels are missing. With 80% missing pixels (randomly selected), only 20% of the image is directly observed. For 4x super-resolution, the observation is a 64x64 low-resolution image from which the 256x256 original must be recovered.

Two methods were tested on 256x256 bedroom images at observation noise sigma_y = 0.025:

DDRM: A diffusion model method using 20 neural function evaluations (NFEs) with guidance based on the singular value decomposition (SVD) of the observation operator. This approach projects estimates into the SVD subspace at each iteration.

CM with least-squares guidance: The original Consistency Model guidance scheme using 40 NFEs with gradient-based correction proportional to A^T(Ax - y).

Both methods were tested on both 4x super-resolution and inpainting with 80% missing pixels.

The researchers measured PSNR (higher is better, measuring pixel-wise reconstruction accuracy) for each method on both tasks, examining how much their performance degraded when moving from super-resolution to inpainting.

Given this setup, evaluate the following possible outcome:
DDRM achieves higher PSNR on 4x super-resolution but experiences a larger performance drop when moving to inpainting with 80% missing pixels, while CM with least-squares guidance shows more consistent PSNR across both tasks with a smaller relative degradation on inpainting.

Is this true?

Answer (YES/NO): YES